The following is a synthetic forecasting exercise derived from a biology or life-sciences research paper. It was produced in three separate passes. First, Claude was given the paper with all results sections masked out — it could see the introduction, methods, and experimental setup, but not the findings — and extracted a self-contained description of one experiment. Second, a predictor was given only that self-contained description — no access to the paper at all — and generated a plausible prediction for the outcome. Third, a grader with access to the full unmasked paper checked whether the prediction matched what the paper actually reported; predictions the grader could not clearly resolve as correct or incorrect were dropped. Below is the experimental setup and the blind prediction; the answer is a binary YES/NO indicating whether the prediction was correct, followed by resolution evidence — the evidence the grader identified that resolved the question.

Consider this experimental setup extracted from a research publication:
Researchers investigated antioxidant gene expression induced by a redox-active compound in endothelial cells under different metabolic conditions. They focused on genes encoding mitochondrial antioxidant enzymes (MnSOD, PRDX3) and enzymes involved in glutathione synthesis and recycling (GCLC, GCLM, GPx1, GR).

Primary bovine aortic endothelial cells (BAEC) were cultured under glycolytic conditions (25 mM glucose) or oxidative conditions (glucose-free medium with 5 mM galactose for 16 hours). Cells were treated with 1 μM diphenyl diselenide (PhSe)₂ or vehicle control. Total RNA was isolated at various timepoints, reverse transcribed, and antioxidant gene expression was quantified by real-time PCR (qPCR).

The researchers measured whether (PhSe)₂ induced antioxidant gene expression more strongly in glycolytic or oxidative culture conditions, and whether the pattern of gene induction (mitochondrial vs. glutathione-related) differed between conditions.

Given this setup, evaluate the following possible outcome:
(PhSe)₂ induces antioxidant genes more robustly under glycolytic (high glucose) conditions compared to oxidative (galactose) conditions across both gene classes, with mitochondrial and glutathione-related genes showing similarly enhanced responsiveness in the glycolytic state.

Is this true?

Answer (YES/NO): NO